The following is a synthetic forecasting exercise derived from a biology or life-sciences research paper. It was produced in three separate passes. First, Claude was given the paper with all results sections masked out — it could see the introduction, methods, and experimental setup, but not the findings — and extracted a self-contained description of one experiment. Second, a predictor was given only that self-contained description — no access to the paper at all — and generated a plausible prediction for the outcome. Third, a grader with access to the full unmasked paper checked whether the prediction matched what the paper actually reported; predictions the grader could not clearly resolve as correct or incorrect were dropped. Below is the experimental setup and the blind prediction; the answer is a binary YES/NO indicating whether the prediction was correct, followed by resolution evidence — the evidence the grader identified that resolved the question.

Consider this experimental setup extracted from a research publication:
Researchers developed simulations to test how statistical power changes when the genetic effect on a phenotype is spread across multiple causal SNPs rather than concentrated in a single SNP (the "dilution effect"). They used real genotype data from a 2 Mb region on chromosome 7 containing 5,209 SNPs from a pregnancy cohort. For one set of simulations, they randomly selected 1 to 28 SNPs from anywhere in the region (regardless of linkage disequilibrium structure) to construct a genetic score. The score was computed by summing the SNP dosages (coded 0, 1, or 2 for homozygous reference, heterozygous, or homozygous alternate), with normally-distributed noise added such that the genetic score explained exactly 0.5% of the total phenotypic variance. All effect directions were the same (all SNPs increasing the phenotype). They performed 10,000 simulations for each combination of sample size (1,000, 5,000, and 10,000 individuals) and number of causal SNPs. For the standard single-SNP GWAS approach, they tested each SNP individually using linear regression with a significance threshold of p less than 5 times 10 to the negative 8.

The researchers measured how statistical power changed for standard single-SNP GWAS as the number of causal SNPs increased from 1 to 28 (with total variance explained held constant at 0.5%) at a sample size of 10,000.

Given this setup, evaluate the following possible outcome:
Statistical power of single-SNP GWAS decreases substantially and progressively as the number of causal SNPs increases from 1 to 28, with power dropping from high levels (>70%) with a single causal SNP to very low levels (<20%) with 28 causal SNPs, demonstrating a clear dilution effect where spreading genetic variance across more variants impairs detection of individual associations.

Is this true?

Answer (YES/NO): NO